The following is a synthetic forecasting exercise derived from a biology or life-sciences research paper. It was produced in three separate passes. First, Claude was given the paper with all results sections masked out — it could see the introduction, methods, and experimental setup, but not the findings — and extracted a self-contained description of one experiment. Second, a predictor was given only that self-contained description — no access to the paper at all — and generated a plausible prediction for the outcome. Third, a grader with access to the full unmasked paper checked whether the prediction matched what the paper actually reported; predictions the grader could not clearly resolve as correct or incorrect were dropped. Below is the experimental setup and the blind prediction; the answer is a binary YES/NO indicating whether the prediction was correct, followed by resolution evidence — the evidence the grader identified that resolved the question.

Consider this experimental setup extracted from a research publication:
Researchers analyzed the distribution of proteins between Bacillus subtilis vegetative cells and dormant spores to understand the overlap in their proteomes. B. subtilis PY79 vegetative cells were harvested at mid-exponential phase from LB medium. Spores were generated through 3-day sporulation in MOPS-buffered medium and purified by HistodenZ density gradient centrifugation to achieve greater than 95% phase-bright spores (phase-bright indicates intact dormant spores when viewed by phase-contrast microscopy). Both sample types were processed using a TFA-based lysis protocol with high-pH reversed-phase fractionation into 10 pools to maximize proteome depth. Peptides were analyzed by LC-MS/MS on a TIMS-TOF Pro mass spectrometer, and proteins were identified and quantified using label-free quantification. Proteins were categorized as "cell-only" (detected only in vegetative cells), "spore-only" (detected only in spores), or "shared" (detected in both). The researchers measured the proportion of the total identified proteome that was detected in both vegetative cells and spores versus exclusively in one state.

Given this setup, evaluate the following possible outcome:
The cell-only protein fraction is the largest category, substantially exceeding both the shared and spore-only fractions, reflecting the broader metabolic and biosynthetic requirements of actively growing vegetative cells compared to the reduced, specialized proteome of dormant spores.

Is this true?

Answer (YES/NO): NO